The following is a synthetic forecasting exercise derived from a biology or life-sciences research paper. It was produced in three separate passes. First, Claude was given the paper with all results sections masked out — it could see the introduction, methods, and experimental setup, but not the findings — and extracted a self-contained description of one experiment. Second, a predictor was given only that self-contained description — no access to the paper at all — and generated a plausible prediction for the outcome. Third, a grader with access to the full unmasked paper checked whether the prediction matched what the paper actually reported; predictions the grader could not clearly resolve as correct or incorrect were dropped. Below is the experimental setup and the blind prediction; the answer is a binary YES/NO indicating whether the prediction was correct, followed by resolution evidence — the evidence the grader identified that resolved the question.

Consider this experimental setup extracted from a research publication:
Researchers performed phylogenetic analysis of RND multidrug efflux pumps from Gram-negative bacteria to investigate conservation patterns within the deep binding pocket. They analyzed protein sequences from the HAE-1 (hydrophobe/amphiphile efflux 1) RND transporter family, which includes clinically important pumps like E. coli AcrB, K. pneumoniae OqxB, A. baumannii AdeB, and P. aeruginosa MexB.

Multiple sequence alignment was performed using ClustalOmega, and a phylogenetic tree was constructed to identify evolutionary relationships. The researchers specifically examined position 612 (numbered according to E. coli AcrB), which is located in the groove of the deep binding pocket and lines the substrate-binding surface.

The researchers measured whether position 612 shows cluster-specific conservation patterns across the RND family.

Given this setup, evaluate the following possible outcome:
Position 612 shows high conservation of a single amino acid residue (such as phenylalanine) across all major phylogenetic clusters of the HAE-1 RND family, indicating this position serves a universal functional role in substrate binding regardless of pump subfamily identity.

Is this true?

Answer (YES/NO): NO